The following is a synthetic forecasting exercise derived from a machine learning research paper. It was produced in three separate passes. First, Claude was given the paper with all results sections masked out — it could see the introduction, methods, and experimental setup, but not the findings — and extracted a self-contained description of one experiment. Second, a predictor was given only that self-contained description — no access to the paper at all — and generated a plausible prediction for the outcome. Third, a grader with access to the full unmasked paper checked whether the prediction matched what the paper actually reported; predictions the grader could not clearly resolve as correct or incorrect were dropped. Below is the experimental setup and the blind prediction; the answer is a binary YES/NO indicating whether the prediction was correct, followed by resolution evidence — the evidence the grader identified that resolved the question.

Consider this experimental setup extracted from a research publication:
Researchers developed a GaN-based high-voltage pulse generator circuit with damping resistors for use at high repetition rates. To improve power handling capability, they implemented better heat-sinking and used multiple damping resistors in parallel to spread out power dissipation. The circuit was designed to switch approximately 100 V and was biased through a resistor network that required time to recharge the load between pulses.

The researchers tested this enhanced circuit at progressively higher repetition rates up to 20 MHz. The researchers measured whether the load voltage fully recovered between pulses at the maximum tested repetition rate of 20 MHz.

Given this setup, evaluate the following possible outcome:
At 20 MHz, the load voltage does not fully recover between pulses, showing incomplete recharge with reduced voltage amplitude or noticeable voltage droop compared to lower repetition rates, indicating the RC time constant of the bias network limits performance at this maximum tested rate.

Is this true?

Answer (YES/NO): YES